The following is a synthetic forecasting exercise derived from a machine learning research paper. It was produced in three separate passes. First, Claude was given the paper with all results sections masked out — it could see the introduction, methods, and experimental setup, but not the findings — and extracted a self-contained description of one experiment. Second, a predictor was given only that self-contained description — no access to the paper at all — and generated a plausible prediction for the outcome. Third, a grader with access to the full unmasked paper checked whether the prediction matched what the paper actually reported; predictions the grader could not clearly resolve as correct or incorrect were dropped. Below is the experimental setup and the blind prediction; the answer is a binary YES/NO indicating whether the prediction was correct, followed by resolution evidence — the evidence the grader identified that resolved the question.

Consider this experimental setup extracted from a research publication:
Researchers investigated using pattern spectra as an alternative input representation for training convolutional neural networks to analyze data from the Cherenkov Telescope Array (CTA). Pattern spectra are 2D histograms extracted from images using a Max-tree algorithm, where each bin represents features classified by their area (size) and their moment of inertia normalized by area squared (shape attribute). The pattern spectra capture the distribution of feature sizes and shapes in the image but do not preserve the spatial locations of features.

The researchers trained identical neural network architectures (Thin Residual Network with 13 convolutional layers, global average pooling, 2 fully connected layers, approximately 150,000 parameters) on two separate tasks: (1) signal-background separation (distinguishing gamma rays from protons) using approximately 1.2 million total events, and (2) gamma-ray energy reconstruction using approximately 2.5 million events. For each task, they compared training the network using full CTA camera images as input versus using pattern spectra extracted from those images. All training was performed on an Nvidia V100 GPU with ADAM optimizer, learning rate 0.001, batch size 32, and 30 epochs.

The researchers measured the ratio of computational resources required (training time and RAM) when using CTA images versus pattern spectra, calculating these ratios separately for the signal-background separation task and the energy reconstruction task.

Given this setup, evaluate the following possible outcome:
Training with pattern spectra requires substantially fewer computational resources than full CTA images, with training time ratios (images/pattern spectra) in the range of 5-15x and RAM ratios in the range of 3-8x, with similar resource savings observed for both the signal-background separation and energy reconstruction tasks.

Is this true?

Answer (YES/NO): NO